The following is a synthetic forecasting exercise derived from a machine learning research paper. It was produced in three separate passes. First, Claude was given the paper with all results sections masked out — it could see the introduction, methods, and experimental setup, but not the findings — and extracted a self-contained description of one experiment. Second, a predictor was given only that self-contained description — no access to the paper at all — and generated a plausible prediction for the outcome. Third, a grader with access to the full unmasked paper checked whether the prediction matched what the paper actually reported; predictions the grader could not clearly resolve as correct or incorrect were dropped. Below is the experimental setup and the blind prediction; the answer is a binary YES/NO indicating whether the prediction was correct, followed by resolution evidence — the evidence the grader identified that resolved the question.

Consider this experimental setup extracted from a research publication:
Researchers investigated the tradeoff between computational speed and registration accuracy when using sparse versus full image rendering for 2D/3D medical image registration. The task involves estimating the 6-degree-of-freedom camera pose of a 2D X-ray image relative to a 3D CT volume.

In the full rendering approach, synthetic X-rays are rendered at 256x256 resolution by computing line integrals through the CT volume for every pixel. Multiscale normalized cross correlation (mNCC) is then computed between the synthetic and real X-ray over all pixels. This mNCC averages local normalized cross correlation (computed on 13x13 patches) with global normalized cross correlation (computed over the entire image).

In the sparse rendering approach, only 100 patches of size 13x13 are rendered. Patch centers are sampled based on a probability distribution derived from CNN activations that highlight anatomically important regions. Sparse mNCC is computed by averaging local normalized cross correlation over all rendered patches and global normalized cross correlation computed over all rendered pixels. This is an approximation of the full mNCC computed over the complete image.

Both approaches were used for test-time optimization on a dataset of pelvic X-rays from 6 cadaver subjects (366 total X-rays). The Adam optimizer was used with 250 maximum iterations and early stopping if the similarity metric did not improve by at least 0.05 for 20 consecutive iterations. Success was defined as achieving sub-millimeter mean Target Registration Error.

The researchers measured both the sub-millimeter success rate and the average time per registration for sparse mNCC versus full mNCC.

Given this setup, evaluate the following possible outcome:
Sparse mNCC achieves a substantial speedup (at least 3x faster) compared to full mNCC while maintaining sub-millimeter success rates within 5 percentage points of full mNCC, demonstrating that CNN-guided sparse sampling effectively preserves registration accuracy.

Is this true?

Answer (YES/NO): NO